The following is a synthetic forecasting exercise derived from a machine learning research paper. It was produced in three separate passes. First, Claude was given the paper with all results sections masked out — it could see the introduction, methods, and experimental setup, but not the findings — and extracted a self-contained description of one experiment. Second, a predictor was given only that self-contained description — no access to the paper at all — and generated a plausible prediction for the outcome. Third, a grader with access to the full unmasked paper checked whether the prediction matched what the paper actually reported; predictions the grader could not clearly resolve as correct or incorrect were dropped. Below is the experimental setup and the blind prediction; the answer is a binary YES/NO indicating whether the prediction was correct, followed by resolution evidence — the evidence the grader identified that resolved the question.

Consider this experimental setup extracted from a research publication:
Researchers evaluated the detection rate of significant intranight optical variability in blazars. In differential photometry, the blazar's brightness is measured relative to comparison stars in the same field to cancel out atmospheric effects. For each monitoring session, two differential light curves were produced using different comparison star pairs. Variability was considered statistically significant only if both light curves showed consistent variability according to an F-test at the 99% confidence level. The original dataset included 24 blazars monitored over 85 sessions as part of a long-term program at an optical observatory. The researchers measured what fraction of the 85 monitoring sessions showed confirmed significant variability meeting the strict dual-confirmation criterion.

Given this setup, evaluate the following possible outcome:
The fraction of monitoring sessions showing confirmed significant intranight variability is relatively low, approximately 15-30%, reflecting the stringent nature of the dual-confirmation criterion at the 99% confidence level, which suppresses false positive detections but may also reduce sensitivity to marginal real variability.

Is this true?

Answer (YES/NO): NO